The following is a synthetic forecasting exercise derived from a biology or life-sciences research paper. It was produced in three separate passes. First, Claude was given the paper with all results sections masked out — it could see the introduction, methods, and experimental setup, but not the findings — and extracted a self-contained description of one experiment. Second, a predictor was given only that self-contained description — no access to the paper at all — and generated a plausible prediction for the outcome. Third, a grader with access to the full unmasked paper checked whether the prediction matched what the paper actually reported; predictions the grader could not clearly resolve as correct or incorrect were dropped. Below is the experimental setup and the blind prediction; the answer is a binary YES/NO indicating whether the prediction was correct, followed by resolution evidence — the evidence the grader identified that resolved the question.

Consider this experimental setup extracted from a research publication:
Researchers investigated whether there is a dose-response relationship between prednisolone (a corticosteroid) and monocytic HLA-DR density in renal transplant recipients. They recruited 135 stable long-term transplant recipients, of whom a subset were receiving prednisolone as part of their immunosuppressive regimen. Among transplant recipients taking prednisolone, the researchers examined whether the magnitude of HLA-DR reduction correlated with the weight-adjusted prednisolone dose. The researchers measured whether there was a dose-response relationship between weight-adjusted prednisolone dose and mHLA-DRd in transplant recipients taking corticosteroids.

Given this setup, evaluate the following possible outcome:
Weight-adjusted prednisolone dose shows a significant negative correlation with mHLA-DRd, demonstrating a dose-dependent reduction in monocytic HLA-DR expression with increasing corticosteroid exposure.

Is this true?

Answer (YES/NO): NO